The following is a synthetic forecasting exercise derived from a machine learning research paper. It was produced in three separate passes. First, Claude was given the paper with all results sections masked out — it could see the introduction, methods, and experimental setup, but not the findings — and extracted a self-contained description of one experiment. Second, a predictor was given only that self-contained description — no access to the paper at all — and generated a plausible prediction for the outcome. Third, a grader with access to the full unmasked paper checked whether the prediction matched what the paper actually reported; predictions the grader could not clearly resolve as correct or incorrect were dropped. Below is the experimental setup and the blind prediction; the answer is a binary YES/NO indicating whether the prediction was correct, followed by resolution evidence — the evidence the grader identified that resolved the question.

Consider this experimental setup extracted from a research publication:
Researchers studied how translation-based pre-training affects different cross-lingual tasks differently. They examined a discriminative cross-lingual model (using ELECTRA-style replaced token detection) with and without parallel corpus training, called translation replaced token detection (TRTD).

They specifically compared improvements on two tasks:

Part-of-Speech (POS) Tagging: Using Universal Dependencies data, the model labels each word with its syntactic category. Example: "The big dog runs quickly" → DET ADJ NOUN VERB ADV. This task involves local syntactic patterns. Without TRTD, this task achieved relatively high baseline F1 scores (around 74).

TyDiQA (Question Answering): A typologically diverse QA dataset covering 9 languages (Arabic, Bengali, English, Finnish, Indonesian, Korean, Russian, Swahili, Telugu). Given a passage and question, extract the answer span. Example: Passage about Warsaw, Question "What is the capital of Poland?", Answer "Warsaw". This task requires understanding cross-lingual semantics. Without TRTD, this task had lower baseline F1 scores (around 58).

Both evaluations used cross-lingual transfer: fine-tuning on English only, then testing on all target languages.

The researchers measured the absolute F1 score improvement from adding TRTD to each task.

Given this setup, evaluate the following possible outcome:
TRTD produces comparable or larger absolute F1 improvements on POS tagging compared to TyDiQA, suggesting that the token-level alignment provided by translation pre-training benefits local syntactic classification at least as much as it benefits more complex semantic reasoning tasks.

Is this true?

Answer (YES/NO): NO